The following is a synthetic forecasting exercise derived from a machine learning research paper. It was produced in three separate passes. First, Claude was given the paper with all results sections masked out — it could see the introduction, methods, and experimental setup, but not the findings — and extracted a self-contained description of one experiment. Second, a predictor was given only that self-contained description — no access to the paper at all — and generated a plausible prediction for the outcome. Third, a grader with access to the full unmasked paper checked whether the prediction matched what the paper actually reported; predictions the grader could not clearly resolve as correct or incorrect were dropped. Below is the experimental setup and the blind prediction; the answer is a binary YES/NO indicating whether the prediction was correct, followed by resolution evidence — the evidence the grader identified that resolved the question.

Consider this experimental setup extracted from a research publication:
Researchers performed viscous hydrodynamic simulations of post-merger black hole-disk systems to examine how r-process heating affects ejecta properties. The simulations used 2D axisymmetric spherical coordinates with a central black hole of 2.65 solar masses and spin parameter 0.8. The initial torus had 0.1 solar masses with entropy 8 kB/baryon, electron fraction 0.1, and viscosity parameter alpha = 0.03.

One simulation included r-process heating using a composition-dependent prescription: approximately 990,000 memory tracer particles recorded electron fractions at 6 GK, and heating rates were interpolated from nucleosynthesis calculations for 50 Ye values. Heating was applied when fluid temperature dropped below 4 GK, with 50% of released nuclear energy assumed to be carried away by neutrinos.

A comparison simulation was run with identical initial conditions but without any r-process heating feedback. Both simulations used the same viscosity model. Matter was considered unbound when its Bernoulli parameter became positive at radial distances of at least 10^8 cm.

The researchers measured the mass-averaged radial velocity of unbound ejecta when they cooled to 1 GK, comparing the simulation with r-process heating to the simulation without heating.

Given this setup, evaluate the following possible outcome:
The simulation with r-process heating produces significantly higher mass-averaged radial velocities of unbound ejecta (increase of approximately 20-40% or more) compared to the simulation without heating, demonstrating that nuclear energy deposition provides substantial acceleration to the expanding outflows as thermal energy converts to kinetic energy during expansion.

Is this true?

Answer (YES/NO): NO